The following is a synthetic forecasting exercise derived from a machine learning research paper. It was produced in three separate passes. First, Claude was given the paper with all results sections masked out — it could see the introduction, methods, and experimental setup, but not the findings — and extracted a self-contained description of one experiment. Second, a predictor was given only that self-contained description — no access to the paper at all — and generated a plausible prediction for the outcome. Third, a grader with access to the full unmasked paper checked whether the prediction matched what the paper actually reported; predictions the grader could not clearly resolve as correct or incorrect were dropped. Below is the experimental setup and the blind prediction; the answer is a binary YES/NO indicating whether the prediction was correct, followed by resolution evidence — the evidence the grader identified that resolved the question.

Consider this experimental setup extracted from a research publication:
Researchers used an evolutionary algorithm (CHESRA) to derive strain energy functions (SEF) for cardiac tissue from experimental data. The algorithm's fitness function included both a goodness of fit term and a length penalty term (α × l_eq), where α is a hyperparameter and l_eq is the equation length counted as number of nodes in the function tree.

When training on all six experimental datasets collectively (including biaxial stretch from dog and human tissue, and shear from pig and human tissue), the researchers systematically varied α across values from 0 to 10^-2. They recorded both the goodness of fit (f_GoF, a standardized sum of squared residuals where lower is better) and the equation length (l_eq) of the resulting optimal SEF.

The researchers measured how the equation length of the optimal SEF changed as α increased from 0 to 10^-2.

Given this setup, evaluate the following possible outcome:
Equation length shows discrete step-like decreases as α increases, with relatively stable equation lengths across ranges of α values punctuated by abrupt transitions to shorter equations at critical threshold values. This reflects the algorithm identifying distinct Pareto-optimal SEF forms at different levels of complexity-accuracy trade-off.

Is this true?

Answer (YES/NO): NO